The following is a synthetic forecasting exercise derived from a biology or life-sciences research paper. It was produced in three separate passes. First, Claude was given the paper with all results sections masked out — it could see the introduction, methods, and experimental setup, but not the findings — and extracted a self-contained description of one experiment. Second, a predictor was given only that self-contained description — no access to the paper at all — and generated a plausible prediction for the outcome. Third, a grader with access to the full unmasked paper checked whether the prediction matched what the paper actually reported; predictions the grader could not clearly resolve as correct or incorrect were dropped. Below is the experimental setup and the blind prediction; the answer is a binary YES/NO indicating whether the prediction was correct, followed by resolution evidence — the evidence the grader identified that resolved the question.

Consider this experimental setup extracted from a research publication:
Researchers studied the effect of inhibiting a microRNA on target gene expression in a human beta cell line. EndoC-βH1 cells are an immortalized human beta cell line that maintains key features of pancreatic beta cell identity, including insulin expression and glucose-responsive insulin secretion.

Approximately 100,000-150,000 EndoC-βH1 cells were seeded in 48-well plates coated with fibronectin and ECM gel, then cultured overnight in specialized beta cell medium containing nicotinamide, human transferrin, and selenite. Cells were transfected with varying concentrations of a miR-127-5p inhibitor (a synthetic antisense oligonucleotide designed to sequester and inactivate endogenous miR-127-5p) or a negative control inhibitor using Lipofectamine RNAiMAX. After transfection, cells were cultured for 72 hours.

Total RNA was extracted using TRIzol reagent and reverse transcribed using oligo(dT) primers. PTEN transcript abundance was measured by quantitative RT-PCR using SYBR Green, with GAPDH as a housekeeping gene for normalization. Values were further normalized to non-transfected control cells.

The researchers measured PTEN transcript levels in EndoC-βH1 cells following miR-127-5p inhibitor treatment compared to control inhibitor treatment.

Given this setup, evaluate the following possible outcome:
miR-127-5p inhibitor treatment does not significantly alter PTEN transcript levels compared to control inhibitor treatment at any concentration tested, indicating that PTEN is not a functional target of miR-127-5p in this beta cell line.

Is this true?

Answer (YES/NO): NO